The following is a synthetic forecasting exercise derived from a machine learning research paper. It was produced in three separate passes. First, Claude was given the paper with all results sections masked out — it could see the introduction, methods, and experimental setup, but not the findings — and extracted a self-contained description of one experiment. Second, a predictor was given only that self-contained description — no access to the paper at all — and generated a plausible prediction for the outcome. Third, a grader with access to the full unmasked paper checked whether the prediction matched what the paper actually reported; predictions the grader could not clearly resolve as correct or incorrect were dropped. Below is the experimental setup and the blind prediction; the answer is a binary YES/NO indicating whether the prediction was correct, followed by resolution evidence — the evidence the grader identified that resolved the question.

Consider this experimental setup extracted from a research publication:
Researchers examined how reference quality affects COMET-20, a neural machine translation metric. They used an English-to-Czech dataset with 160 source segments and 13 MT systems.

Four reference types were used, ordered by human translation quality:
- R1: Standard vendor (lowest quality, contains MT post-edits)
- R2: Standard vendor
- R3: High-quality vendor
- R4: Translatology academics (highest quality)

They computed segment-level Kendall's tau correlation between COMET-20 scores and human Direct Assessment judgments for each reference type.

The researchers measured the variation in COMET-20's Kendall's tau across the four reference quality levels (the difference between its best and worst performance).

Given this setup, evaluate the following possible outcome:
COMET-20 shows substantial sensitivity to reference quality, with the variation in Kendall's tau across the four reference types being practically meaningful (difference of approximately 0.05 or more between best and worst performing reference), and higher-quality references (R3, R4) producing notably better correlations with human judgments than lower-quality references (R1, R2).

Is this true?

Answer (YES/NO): NO